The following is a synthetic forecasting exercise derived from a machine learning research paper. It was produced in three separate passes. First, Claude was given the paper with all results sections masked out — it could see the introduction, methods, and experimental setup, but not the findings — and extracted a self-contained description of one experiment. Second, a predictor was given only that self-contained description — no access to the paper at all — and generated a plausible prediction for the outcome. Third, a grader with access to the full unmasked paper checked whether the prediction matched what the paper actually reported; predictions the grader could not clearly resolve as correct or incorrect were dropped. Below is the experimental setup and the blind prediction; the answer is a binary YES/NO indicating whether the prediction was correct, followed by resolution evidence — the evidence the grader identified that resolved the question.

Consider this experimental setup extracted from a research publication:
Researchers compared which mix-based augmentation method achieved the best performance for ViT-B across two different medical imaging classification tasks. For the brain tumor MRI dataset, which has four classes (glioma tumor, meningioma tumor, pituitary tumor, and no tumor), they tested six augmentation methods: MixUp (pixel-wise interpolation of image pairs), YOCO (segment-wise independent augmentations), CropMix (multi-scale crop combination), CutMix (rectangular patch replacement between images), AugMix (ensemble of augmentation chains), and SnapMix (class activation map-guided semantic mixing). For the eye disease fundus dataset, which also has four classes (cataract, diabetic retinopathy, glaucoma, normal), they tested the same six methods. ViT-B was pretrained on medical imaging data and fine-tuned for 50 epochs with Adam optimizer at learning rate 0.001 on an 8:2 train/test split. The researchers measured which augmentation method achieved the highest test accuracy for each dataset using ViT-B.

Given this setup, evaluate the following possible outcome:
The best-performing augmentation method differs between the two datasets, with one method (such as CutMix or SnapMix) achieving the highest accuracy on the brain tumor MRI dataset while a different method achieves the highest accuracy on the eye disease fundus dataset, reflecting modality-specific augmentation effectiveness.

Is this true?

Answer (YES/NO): YES